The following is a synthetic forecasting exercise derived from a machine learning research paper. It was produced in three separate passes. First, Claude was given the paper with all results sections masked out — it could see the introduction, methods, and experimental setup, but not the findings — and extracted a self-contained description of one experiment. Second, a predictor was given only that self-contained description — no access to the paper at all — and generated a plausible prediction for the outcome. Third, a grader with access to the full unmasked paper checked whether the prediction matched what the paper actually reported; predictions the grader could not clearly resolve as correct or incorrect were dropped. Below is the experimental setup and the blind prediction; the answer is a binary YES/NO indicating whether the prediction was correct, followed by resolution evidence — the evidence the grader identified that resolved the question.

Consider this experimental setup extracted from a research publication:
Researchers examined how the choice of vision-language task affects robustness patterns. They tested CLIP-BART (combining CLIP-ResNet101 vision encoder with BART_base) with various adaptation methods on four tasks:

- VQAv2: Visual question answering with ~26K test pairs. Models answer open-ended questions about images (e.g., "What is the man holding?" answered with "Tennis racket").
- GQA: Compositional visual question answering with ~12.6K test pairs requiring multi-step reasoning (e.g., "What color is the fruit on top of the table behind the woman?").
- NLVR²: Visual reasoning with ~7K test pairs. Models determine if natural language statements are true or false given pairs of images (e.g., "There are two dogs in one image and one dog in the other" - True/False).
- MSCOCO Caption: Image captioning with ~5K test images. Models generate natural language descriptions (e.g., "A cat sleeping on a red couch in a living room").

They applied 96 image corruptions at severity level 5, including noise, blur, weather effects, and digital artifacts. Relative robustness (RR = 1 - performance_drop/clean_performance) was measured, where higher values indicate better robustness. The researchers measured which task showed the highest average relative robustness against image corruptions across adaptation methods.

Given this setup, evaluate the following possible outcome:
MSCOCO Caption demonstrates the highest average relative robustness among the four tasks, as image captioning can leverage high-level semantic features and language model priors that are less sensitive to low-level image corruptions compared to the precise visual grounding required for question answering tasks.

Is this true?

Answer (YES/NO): NO